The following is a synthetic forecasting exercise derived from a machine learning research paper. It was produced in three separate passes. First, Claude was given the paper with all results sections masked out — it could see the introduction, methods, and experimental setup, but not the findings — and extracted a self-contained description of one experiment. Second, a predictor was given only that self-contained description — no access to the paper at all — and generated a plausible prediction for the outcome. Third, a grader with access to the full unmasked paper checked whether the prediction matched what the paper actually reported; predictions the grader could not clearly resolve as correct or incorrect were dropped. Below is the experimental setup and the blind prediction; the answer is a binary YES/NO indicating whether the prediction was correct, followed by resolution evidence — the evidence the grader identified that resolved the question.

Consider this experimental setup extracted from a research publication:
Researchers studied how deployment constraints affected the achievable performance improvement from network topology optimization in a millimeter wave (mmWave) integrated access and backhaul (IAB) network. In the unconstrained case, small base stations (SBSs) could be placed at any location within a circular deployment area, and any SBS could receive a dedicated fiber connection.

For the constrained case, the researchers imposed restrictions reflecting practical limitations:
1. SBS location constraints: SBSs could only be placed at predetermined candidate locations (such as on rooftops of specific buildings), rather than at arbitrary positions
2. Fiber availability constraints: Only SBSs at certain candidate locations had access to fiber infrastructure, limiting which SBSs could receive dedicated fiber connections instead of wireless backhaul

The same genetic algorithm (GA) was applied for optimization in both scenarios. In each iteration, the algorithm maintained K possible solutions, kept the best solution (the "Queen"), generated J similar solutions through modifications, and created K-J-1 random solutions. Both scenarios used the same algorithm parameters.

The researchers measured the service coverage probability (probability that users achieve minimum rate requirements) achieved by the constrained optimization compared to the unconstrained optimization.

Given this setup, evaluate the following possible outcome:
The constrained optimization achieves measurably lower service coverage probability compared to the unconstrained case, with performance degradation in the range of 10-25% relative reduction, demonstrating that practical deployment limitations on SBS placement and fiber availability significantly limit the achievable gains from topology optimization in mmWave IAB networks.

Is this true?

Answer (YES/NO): NO